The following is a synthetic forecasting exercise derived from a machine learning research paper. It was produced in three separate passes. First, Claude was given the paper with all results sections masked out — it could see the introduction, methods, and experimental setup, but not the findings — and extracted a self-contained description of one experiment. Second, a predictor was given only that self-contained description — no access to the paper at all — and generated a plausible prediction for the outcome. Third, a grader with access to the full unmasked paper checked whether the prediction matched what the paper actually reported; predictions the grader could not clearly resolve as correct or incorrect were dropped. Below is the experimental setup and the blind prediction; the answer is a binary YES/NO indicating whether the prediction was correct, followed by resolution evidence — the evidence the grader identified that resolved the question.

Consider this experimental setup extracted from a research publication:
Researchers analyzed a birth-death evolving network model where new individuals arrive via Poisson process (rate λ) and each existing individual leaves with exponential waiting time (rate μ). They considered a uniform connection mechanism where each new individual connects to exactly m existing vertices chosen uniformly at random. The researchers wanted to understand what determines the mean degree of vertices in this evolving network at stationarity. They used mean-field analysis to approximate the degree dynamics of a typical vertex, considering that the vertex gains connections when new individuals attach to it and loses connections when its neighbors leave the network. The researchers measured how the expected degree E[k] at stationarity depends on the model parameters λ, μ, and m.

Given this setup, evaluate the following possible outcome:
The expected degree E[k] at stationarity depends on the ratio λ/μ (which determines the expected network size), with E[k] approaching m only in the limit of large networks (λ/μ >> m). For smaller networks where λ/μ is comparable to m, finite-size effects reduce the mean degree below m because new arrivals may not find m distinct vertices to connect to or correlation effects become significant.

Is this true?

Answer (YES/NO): NO